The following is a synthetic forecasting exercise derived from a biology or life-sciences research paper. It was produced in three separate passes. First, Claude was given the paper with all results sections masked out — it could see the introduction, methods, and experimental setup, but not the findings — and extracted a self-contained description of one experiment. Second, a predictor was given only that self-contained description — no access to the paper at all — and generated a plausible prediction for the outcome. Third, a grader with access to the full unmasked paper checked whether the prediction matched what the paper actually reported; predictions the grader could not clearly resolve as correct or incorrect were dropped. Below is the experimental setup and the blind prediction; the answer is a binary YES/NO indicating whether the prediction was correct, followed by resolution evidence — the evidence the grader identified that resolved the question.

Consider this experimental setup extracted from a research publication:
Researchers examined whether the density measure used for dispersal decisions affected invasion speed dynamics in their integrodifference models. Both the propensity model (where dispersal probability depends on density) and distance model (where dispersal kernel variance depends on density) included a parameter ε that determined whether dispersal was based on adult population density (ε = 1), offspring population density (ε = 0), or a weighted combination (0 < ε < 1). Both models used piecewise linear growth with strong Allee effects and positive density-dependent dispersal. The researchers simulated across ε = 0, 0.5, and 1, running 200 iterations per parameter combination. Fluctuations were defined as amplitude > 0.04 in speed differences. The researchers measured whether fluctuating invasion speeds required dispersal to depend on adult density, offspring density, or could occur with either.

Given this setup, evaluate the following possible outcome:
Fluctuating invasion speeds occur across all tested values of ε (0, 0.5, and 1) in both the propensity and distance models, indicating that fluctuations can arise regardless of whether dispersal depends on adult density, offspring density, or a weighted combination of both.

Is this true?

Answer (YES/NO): NO